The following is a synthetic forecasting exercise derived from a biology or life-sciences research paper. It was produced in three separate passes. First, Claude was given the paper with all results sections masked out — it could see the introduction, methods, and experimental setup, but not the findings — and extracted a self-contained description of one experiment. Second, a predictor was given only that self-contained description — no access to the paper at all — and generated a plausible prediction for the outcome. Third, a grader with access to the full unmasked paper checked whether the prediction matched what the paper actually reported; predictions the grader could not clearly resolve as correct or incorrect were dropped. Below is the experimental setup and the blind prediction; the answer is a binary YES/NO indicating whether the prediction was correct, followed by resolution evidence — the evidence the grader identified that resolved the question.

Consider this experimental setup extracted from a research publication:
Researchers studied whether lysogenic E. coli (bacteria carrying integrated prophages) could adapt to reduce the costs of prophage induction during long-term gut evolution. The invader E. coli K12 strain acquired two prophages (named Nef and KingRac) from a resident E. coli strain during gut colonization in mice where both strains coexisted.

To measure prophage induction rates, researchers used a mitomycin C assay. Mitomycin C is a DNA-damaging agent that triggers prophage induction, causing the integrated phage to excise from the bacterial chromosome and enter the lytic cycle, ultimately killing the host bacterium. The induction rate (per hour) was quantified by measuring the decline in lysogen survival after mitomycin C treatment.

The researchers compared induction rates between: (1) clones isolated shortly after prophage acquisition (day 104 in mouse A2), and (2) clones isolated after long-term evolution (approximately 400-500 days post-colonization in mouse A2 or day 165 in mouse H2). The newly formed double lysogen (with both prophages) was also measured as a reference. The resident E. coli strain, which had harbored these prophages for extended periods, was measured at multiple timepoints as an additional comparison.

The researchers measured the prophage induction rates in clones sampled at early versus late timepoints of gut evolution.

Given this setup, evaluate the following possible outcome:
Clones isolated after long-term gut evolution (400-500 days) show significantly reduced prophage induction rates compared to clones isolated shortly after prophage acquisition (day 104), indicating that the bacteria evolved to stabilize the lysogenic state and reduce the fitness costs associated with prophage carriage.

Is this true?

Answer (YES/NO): YES